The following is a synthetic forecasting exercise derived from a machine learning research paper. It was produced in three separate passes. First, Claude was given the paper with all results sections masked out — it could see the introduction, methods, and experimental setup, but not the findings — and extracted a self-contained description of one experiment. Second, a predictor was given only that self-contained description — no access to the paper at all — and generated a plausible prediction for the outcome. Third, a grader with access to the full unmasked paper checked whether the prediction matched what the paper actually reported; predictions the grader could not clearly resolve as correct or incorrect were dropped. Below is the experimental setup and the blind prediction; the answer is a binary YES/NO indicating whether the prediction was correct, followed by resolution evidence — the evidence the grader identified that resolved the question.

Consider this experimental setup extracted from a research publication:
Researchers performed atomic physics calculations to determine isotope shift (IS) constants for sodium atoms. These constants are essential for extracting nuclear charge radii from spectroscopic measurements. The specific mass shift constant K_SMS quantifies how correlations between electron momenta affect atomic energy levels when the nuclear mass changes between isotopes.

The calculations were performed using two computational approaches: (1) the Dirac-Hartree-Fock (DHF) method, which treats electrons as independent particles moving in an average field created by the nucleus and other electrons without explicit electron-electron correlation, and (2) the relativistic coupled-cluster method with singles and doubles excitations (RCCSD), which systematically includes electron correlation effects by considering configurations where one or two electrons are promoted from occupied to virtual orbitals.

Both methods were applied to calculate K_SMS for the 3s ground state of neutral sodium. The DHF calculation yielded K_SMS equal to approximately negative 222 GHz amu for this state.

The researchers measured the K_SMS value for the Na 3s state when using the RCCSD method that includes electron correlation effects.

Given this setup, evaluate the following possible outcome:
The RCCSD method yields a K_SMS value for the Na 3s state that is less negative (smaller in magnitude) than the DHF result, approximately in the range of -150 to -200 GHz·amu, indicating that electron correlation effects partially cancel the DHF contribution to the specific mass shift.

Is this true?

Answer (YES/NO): NO